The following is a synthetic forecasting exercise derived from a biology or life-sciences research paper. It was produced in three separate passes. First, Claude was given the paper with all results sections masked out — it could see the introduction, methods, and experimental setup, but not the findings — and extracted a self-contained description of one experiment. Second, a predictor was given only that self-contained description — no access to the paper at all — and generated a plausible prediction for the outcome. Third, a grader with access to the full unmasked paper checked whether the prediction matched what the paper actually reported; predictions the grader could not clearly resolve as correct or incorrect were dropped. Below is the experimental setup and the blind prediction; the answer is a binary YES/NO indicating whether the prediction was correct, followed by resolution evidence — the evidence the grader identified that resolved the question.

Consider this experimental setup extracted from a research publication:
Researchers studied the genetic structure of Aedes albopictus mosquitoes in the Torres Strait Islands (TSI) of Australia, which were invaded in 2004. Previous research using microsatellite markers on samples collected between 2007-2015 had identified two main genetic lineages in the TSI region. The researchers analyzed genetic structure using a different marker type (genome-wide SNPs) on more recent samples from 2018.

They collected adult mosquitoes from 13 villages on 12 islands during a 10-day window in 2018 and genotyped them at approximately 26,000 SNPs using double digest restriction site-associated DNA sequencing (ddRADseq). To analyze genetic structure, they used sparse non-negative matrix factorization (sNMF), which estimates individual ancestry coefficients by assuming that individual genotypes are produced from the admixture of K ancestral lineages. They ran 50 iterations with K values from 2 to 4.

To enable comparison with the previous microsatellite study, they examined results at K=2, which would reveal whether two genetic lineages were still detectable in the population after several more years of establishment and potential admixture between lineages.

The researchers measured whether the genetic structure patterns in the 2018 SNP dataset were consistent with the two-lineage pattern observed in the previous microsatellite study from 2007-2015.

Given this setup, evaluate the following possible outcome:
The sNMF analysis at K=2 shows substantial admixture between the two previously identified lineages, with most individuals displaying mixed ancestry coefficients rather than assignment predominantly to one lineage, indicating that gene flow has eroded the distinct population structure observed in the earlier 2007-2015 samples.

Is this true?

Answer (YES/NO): NO